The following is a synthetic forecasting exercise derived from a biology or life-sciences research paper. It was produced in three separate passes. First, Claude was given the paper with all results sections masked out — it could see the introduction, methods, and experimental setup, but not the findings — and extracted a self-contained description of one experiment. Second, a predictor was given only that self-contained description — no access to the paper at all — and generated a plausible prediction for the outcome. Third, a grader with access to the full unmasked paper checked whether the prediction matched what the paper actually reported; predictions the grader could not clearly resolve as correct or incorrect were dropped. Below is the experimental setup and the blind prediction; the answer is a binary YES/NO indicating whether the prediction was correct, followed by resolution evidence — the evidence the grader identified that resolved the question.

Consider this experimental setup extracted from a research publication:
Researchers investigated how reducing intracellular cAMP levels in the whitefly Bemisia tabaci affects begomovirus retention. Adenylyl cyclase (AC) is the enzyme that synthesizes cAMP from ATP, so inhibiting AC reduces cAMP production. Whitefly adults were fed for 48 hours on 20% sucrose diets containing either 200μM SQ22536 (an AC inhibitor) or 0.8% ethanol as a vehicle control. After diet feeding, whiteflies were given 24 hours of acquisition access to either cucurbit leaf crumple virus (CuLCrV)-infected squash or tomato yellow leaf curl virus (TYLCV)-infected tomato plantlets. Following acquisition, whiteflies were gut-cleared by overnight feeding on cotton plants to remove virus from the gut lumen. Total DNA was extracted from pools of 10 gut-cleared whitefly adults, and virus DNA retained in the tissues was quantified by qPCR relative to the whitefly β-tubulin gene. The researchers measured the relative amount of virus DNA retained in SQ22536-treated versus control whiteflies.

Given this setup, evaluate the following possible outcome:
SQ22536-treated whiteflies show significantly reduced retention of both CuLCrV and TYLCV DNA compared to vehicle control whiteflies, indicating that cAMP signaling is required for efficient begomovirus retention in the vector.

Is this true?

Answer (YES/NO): YES